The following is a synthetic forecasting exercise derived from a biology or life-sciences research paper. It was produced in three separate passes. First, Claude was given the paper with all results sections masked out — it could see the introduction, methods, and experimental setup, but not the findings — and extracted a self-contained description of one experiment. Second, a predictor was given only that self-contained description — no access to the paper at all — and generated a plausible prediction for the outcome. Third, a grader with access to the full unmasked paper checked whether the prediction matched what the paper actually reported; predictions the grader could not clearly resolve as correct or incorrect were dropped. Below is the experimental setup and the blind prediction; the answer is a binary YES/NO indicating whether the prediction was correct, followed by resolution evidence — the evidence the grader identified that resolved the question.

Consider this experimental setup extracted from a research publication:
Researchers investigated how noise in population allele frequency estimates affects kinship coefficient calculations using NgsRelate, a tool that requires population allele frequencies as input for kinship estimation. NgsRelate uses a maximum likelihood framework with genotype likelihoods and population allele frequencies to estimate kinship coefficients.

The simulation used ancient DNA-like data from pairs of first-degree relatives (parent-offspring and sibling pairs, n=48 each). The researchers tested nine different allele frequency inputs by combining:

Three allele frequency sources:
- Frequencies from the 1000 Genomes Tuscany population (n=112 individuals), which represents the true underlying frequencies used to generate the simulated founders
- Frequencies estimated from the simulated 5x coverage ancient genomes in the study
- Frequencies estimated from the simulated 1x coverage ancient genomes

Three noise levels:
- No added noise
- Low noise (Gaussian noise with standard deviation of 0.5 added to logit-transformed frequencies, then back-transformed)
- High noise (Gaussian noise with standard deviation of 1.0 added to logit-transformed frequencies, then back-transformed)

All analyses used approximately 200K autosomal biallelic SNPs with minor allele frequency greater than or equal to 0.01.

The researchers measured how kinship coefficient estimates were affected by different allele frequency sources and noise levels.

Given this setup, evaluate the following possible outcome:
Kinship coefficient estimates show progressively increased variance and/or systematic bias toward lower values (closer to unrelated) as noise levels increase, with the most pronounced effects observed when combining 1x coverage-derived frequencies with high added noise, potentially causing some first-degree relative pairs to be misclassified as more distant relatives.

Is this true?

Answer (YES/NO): NO